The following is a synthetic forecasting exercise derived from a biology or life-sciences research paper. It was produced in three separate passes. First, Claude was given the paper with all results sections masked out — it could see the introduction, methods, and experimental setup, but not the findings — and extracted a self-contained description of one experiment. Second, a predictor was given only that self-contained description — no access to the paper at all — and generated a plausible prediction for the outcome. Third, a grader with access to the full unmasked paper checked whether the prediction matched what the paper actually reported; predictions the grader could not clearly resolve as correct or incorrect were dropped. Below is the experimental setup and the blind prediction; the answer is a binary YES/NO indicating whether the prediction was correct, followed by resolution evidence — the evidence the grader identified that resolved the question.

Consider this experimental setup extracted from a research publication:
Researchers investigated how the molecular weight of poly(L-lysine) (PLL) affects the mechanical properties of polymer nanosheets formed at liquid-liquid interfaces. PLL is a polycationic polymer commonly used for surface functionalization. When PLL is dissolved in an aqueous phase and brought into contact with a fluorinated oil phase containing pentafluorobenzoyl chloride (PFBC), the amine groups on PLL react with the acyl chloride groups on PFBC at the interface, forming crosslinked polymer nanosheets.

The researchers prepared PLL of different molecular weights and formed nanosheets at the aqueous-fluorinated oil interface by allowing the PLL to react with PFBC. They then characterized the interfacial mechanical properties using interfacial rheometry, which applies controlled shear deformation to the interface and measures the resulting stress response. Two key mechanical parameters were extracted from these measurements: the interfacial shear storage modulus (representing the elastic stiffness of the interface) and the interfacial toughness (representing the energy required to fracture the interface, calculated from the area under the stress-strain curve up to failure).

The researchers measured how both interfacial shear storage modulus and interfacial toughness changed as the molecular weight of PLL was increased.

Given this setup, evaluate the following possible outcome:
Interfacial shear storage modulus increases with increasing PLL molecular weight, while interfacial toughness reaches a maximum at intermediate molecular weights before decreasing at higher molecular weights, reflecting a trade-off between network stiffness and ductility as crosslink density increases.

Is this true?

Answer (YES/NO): NO